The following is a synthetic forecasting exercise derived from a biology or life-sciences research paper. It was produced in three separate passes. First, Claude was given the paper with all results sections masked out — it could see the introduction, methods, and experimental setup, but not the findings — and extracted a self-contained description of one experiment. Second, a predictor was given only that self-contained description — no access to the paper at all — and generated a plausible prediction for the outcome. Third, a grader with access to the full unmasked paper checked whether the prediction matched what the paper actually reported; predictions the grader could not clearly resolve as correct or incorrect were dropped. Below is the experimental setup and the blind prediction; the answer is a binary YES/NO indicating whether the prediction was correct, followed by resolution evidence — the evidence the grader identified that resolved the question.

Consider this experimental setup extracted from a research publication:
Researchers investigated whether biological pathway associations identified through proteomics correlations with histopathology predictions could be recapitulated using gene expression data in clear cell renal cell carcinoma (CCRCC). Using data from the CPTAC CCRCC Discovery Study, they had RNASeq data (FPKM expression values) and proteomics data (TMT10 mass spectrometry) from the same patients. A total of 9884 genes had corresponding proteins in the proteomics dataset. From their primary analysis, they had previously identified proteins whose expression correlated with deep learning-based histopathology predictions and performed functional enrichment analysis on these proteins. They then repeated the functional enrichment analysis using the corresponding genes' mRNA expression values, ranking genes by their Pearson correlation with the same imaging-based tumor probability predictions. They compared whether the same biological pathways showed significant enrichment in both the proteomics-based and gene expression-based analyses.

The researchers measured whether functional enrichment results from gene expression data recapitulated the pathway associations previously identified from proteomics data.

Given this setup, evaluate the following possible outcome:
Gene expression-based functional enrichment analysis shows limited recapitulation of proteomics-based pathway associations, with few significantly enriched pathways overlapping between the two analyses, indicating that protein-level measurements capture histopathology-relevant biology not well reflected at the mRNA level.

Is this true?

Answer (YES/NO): NO